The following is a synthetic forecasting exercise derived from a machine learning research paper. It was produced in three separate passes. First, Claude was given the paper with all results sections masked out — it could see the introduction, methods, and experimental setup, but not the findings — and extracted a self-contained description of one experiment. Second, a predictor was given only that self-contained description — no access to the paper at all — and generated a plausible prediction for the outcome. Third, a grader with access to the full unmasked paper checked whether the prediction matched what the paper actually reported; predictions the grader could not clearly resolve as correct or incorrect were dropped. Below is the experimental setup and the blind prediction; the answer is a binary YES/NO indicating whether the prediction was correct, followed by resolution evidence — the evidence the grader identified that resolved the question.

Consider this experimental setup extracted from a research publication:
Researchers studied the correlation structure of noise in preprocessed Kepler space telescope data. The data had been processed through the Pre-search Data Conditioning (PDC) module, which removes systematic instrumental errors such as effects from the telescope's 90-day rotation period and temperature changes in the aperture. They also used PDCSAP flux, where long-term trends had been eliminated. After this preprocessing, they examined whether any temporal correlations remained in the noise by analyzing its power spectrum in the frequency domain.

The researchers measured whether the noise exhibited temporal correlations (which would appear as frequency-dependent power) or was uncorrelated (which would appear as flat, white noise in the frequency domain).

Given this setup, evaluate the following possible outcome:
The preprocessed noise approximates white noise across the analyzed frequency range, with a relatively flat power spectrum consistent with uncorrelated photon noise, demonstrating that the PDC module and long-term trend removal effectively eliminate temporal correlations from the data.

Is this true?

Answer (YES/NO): YES